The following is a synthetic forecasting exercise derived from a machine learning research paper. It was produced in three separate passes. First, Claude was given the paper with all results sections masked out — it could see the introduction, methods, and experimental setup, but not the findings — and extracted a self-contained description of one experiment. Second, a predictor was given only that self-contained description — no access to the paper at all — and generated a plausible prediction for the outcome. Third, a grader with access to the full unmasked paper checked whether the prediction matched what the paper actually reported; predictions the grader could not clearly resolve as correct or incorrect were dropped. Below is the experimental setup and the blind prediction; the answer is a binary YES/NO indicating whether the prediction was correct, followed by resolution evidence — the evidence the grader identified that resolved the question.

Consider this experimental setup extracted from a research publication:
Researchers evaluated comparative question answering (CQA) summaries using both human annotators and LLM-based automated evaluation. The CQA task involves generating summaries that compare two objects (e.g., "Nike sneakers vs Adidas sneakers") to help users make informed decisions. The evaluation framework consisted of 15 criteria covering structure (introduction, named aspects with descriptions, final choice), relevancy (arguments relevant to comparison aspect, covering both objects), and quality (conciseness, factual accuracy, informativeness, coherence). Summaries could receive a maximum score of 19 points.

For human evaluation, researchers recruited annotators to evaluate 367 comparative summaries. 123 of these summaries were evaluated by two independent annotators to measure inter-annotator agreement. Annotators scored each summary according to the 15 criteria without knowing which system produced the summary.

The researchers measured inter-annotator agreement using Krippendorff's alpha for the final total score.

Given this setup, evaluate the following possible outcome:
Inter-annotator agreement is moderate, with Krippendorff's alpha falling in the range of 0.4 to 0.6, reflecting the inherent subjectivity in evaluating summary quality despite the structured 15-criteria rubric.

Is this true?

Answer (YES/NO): NO